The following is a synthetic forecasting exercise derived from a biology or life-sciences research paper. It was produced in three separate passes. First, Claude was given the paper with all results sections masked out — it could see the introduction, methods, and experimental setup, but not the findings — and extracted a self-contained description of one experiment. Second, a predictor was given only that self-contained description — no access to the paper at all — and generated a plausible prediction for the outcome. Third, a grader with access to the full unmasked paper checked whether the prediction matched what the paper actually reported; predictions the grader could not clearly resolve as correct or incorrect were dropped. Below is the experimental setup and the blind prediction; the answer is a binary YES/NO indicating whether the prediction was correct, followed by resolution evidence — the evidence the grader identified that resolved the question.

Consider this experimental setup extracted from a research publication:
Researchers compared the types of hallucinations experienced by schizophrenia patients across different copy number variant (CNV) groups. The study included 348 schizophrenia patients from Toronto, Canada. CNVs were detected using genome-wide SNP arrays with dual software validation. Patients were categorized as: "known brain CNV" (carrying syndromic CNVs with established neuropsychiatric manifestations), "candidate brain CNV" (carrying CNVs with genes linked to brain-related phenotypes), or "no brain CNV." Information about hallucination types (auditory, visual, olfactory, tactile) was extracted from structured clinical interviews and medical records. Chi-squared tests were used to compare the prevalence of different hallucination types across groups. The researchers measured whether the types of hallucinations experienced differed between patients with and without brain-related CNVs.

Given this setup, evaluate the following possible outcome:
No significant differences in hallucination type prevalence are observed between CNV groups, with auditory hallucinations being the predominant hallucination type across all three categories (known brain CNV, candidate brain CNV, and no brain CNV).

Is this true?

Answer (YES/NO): NO